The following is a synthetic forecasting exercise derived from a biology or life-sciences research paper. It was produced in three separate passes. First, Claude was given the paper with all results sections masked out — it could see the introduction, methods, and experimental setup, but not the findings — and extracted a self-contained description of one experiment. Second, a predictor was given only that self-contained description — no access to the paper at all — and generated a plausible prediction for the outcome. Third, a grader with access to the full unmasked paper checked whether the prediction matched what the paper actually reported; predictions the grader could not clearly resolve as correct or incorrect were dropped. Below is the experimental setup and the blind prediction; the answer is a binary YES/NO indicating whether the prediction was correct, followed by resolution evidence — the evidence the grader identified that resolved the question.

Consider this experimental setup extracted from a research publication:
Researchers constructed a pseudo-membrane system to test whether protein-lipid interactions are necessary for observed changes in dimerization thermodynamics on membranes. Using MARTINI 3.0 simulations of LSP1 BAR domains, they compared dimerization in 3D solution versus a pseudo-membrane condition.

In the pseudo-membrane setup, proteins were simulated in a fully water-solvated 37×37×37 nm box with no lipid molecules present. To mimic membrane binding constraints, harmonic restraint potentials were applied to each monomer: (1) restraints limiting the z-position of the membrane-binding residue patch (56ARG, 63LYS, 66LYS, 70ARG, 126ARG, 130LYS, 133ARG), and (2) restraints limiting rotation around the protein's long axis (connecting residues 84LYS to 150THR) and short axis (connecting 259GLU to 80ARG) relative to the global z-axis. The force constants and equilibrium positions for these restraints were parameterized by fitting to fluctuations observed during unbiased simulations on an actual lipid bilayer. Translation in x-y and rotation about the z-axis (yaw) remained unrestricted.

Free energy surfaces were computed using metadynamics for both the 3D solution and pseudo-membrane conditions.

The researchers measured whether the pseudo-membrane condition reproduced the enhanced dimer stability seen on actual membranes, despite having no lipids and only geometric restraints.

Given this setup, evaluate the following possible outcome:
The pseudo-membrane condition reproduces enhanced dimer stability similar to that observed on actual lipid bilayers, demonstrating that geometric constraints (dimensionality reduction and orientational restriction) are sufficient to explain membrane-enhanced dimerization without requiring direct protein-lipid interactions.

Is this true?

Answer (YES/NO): YES